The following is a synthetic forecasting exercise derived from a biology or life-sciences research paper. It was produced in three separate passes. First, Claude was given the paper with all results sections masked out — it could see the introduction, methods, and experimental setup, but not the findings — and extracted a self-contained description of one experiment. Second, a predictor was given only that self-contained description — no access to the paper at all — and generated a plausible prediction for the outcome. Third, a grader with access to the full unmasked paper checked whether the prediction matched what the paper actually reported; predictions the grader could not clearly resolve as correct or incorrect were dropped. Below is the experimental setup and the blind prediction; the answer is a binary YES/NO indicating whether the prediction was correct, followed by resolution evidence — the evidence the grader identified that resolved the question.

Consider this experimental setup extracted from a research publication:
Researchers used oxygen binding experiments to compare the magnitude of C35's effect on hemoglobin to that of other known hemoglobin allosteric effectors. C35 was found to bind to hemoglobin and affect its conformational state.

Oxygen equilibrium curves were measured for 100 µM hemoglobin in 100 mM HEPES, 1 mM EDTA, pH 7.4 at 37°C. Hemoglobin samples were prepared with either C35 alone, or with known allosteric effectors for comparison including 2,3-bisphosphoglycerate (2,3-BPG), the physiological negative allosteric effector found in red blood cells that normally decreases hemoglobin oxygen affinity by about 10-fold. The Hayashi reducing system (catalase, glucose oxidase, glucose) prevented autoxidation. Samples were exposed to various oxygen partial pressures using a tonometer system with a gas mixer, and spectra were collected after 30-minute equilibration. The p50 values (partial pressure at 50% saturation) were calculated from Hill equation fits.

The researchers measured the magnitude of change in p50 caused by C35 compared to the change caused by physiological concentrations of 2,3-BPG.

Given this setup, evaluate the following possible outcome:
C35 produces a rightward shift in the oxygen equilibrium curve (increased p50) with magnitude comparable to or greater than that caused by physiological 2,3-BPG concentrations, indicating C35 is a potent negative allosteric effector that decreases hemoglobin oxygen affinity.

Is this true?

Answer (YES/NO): NO